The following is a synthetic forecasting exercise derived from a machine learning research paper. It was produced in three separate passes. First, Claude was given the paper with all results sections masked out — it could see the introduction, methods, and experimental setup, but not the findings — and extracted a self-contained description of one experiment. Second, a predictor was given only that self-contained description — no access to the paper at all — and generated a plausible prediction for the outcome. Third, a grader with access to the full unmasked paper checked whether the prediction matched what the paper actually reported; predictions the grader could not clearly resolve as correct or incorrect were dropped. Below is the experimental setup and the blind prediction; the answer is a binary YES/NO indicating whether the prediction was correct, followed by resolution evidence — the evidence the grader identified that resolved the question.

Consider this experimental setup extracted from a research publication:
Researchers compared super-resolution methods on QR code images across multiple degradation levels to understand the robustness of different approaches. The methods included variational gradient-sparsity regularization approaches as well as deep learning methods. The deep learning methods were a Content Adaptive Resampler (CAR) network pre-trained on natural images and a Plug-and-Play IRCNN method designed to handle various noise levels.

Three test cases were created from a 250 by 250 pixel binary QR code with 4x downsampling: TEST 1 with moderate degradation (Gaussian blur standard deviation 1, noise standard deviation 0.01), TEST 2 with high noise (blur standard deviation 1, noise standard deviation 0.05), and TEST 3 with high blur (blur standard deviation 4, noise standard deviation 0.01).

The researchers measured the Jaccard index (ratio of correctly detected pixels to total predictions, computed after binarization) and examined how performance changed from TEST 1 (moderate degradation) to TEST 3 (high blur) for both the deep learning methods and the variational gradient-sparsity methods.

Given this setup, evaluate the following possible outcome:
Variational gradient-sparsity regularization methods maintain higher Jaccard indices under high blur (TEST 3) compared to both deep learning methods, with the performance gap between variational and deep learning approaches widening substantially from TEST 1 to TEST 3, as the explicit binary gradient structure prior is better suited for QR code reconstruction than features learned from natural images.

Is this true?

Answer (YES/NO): YES